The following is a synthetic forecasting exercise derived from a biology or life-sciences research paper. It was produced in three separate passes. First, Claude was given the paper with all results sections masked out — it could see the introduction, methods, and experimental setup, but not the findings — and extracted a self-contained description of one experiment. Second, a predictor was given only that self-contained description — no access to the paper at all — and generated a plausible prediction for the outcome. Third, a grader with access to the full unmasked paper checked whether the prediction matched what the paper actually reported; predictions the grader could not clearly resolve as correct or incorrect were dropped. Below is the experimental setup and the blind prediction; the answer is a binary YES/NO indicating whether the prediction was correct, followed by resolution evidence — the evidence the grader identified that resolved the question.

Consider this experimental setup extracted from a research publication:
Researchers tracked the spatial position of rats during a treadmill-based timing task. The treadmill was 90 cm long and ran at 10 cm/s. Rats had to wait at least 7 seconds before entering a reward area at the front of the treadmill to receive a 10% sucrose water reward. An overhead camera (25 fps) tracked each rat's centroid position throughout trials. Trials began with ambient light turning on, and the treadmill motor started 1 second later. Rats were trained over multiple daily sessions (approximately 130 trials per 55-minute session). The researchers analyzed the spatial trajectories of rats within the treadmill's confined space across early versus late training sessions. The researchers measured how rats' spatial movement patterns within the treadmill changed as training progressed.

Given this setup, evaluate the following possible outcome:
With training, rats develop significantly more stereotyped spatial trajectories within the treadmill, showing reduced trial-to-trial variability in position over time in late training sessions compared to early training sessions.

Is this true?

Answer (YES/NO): YES